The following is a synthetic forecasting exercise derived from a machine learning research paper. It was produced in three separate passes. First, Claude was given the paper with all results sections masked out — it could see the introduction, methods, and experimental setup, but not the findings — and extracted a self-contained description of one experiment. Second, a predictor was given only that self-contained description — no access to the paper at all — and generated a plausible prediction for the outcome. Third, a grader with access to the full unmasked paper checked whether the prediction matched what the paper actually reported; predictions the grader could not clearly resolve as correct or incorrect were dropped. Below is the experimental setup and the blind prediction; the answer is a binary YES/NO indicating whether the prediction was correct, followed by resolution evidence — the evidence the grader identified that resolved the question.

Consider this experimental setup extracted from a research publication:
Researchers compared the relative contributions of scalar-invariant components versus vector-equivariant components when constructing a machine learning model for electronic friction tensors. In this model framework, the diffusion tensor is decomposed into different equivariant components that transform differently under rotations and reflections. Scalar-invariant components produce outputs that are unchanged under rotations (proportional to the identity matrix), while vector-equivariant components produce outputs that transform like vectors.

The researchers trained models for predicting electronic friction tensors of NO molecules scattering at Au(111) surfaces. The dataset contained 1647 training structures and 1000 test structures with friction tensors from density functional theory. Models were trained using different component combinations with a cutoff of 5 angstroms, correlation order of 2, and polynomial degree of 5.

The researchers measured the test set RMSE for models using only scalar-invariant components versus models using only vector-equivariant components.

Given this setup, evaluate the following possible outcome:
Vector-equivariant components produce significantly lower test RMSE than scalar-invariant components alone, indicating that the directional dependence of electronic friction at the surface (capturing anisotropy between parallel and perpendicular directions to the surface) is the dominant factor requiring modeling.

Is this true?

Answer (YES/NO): NO